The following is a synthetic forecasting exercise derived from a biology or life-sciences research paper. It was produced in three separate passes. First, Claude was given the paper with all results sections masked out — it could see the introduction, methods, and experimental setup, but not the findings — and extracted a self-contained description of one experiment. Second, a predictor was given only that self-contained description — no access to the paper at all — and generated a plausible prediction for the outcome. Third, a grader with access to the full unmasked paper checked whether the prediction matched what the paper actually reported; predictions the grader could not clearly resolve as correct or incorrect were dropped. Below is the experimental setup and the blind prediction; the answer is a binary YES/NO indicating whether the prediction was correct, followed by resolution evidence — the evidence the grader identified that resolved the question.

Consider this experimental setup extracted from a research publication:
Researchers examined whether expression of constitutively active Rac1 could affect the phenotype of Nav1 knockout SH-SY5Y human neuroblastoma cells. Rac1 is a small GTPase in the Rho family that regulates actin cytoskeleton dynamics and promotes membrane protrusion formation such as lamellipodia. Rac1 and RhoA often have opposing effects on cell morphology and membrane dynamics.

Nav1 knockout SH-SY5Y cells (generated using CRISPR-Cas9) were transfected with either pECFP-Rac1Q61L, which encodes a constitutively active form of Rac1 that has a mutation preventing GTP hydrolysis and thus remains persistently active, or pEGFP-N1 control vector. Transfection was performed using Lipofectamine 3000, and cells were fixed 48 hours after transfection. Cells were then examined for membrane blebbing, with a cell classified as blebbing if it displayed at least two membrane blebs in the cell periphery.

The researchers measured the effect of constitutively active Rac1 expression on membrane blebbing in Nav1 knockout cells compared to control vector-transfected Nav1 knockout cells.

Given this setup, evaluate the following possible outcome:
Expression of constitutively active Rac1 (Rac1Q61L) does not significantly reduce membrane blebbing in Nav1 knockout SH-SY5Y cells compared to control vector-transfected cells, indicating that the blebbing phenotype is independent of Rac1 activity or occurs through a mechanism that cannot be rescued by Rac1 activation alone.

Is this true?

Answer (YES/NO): NO